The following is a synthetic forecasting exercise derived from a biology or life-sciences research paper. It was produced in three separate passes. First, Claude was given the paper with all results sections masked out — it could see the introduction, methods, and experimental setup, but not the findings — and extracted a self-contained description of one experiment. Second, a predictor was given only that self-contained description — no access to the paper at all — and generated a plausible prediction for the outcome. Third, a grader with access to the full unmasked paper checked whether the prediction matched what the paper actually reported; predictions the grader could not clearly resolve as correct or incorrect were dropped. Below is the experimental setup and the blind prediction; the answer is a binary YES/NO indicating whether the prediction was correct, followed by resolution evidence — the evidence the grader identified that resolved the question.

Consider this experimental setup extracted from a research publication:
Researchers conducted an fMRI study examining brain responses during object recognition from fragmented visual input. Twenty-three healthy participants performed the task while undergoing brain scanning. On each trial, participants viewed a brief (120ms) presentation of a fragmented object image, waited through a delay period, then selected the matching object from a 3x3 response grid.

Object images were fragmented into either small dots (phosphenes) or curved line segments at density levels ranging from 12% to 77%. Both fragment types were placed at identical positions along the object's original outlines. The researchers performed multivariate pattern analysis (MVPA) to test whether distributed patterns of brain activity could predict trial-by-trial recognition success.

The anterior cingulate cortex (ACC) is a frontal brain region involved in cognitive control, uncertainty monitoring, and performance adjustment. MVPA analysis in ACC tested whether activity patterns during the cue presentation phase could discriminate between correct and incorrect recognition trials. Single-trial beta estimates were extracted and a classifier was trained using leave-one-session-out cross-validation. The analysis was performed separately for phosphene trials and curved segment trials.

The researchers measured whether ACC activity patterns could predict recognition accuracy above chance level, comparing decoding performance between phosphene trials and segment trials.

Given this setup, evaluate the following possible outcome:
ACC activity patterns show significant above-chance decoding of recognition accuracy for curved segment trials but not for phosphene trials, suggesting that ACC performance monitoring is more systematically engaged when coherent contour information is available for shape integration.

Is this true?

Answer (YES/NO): NO